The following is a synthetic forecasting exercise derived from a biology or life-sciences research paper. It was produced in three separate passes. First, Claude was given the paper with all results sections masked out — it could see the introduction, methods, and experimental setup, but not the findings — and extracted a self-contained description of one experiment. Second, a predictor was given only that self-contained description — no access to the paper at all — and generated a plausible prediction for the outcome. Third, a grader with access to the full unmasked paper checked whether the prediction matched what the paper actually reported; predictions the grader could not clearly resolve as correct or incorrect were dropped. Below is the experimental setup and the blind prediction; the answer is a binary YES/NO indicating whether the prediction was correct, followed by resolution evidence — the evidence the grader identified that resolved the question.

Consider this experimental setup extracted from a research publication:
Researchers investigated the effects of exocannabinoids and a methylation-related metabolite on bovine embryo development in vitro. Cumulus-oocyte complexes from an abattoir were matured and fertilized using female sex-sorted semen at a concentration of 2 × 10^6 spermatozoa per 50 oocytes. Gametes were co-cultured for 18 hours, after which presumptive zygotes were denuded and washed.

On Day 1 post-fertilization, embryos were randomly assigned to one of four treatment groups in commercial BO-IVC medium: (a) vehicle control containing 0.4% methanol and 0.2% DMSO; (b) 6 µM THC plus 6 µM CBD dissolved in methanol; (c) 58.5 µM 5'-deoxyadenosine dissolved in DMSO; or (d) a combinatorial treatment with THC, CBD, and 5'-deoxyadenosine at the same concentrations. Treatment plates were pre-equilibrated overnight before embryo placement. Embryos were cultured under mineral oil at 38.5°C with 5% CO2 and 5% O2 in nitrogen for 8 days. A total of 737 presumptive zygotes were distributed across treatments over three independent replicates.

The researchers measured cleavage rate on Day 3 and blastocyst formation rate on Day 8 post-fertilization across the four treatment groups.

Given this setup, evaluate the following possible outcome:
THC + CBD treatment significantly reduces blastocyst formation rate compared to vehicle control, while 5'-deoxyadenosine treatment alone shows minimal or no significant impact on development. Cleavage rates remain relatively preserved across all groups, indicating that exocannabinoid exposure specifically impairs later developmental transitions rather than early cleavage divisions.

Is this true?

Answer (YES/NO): NO